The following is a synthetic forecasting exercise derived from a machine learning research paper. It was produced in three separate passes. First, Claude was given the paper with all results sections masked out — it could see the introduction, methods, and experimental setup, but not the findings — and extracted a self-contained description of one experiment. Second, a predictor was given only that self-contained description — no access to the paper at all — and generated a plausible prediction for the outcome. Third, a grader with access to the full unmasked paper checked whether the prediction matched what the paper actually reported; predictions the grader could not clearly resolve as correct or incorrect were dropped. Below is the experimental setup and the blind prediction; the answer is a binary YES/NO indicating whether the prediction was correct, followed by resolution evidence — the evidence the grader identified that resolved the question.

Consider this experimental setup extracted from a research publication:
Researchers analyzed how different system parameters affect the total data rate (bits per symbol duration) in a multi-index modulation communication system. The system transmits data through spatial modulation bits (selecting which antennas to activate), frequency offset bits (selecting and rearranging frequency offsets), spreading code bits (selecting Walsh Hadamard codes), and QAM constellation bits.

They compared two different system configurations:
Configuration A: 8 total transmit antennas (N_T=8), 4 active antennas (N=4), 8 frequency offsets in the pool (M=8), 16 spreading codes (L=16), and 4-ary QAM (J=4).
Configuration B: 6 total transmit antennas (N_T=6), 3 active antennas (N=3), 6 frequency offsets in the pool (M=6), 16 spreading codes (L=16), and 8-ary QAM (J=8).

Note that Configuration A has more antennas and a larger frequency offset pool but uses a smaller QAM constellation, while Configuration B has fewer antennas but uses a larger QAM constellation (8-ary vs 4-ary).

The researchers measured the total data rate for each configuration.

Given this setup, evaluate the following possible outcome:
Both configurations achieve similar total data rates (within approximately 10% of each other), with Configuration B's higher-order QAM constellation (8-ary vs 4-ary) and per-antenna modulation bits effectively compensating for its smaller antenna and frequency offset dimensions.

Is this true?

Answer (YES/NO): NO